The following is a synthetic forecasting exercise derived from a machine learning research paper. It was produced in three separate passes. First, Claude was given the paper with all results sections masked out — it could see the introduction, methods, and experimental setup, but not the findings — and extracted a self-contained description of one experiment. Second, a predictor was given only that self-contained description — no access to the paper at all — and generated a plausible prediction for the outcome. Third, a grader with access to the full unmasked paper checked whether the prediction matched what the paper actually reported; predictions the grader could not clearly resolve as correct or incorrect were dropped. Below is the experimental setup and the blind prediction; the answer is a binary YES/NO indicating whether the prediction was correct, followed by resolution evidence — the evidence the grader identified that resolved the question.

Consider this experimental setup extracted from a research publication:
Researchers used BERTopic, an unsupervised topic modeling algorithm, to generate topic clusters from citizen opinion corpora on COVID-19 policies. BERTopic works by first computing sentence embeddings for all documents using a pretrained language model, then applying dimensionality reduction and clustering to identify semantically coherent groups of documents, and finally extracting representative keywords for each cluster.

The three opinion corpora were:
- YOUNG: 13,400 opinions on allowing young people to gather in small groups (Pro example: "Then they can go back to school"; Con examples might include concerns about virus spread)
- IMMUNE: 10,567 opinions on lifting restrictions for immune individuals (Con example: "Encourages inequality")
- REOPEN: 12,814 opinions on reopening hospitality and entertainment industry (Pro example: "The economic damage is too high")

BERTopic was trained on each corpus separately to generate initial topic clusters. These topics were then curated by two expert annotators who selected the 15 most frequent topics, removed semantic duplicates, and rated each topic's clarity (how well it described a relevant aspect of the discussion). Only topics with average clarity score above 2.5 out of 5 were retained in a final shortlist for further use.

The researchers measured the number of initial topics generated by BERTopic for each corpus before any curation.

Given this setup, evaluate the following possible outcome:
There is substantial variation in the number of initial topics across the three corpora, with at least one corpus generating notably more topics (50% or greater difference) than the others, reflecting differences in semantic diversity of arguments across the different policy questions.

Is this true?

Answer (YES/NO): NO